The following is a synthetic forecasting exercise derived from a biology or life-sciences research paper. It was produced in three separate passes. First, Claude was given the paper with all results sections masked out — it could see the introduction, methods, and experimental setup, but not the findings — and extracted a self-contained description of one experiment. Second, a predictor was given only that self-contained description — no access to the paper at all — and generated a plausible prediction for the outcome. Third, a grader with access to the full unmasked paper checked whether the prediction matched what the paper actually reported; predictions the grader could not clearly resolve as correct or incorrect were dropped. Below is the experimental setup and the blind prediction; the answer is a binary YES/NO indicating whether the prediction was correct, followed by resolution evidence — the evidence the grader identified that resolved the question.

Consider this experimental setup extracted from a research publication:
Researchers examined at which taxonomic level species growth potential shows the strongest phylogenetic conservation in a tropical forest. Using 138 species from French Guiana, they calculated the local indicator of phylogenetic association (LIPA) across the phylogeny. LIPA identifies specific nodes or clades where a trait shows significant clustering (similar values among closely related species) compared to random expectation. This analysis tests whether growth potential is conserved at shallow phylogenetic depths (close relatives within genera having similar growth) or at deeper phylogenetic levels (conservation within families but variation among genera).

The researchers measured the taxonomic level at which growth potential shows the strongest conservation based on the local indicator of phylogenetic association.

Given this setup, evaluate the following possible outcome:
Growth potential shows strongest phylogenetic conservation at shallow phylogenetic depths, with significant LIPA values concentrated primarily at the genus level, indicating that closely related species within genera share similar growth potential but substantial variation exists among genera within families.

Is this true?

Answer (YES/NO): YES